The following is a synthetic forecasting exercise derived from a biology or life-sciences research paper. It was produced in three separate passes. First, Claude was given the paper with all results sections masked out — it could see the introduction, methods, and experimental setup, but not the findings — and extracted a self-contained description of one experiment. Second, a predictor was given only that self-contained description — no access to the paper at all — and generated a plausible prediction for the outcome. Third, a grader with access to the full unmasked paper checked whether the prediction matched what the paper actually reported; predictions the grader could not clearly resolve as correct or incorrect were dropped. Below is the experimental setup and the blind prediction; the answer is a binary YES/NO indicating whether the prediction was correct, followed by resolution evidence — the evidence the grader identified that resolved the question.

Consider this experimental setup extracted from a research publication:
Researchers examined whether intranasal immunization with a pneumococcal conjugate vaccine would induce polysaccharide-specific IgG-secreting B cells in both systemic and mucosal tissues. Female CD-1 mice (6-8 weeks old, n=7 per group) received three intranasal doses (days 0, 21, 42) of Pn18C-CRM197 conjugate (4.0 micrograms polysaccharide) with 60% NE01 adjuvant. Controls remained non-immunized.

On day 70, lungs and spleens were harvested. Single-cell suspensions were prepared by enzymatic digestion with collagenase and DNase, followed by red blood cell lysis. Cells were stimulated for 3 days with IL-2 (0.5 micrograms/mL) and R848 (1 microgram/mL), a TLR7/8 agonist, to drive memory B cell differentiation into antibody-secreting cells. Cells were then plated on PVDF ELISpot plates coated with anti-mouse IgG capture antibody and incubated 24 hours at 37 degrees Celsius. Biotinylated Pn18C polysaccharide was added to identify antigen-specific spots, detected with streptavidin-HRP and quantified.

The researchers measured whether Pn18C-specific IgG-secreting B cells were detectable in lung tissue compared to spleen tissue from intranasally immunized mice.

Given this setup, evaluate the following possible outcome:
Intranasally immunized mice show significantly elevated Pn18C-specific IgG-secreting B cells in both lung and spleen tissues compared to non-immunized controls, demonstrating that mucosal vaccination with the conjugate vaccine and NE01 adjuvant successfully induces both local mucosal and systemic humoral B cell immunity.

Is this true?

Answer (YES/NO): YES